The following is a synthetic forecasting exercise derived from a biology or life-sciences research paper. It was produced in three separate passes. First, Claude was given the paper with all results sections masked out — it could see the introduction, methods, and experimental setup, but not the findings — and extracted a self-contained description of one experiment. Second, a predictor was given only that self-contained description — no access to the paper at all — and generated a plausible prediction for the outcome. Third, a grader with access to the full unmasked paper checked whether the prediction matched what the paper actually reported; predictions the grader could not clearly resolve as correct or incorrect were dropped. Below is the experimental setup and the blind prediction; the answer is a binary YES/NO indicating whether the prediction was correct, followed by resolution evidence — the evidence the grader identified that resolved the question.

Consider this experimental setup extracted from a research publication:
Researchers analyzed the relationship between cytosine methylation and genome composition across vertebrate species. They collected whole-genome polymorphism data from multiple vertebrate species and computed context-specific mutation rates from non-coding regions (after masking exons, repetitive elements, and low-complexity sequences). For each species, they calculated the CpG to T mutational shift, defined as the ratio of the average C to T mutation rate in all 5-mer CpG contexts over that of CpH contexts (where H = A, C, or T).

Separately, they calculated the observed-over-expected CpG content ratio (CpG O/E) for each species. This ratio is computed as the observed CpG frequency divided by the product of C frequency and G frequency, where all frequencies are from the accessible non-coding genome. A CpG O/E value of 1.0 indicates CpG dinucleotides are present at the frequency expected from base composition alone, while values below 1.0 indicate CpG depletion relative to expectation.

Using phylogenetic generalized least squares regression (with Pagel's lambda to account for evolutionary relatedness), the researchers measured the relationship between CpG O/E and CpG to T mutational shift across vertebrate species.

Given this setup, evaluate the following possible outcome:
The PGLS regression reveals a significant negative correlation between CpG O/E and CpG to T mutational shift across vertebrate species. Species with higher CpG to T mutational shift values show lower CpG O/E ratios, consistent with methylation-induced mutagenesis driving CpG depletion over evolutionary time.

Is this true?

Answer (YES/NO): YES